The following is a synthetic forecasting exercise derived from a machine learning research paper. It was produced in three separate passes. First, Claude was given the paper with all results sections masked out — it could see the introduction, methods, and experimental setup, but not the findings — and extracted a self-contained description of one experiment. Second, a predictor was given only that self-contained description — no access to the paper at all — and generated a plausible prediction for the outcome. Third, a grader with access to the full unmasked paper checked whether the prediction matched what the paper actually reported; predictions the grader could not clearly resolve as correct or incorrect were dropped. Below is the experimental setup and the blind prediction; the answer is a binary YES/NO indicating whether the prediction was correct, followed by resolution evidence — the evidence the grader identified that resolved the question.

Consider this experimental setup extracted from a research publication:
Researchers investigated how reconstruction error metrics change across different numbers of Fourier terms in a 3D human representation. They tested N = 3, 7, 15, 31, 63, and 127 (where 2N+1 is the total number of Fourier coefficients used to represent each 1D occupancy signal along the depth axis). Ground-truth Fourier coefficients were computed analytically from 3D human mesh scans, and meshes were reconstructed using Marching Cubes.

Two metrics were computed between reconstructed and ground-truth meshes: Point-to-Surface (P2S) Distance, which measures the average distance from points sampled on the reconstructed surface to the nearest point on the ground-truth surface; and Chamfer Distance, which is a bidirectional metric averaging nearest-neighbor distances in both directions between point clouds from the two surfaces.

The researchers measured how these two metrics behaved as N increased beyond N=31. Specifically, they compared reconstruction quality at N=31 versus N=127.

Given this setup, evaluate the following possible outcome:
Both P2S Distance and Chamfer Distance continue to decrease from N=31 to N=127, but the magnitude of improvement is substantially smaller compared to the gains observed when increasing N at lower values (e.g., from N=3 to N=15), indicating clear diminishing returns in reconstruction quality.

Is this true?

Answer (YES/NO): YES